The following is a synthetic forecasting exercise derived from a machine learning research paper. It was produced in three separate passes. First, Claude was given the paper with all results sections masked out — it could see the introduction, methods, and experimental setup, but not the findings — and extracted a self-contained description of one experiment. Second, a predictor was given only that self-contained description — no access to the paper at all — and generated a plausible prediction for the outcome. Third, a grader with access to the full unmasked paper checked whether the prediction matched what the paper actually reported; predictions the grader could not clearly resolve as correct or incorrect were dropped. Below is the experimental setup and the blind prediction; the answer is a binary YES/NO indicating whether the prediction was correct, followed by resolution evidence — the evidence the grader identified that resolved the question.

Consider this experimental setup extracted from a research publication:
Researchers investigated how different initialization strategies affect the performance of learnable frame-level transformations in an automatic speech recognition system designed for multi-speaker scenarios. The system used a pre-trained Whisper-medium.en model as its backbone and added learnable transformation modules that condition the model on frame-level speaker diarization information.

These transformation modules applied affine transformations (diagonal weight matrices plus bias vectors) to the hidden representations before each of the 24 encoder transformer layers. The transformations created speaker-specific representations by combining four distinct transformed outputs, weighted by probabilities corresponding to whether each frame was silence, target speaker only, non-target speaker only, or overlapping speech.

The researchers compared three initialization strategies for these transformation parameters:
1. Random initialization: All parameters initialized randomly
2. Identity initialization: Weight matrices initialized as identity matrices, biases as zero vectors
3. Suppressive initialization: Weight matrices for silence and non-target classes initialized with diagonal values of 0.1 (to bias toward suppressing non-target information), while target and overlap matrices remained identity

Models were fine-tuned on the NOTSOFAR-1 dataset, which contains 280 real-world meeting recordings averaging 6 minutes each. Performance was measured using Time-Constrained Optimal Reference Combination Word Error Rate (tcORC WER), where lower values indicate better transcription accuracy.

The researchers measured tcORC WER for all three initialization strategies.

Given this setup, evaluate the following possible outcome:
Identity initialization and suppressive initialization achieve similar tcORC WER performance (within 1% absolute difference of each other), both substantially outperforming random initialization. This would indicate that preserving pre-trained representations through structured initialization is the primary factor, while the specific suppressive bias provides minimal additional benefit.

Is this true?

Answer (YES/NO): YES